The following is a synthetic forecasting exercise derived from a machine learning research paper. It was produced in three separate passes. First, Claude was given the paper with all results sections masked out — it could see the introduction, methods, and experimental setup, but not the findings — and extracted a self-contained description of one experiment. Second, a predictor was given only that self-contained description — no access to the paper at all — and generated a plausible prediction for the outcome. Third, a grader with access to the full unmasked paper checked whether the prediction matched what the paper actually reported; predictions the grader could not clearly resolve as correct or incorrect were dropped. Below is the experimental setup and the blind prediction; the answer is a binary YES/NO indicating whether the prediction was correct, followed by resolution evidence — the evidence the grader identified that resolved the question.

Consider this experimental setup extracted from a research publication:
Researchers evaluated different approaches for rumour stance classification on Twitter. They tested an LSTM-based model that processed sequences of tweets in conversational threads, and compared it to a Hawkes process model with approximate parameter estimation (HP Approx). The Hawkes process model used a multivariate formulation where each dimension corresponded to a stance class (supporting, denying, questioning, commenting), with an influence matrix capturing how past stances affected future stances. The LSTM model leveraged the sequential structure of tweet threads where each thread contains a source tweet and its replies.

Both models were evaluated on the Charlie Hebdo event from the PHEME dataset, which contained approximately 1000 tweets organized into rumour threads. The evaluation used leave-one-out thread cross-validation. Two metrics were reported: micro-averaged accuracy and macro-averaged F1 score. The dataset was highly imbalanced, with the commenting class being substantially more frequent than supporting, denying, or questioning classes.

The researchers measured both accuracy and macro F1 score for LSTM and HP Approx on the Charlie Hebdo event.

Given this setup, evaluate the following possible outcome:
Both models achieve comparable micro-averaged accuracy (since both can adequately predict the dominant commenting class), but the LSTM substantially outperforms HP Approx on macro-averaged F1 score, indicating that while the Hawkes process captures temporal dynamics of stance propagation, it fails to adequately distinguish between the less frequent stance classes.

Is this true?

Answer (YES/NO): YES